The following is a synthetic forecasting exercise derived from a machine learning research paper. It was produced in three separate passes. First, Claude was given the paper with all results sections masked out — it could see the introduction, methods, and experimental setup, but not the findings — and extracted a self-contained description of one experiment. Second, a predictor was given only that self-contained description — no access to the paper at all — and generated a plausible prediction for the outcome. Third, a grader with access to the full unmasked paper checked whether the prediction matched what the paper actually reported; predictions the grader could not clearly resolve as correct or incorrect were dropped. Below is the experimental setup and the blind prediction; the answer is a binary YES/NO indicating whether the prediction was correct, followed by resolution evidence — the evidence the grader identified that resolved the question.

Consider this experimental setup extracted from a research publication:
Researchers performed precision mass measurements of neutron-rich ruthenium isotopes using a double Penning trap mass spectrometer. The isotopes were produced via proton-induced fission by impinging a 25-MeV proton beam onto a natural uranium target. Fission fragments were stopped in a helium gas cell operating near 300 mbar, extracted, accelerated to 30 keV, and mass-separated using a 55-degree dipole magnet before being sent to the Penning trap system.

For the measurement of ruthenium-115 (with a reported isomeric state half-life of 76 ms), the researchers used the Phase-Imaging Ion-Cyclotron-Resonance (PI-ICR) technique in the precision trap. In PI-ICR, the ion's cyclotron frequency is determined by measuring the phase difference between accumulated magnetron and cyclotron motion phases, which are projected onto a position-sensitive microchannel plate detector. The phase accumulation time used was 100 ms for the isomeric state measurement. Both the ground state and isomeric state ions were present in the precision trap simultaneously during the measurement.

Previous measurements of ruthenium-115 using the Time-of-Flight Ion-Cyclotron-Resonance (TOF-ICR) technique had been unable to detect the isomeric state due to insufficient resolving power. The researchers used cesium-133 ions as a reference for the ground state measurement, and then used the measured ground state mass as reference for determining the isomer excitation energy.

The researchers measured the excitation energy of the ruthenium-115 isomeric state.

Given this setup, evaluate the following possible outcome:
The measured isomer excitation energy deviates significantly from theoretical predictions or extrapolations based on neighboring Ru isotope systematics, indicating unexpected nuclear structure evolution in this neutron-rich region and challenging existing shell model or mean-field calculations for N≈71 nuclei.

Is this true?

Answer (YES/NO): NO